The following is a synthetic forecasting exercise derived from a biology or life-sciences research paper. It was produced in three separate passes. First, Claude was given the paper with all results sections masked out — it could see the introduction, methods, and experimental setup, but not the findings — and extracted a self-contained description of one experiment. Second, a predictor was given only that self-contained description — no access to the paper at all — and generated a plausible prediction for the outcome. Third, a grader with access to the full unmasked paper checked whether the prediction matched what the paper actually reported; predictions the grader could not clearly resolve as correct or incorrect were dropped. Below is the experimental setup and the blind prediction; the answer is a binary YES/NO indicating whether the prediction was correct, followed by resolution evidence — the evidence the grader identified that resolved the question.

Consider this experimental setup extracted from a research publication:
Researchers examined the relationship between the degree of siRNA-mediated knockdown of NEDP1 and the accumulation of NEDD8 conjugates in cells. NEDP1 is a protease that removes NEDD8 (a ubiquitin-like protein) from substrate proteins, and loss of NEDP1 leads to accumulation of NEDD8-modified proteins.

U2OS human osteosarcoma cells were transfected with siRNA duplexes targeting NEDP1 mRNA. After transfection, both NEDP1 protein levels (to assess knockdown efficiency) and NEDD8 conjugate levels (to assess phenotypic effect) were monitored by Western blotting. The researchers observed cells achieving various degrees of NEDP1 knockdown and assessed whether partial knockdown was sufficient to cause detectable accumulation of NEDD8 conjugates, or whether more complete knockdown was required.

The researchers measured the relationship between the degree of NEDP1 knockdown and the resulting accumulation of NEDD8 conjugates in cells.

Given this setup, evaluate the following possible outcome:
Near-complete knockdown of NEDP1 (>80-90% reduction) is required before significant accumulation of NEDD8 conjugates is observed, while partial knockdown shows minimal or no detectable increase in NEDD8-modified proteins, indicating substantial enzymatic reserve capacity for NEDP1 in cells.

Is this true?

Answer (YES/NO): YES